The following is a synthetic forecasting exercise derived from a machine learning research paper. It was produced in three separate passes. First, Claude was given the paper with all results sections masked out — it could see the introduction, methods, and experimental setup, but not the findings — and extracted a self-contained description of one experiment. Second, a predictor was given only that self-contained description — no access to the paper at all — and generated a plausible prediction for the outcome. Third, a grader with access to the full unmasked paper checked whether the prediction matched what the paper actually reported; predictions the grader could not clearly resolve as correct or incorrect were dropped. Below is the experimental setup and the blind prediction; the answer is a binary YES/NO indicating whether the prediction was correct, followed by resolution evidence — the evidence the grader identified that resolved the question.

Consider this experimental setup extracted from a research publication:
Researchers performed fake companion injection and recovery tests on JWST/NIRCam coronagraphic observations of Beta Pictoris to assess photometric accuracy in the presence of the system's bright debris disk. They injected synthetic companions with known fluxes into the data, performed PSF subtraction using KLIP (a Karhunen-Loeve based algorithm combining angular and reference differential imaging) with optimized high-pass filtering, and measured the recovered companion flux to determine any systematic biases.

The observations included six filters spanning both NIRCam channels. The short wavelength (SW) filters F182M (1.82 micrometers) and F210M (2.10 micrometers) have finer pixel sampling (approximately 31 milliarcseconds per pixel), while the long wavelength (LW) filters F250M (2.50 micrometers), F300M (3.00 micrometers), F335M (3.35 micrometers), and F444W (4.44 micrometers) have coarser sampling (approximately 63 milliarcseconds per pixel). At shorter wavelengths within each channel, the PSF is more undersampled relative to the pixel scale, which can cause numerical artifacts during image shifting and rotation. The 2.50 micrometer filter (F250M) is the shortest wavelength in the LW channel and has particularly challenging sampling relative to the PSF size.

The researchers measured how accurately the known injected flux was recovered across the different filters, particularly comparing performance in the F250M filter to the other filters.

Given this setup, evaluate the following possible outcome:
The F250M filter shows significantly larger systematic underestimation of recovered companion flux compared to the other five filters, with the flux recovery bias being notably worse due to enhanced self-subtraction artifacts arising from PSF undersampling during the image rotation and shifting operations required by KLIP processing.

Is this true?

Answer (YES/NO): NO